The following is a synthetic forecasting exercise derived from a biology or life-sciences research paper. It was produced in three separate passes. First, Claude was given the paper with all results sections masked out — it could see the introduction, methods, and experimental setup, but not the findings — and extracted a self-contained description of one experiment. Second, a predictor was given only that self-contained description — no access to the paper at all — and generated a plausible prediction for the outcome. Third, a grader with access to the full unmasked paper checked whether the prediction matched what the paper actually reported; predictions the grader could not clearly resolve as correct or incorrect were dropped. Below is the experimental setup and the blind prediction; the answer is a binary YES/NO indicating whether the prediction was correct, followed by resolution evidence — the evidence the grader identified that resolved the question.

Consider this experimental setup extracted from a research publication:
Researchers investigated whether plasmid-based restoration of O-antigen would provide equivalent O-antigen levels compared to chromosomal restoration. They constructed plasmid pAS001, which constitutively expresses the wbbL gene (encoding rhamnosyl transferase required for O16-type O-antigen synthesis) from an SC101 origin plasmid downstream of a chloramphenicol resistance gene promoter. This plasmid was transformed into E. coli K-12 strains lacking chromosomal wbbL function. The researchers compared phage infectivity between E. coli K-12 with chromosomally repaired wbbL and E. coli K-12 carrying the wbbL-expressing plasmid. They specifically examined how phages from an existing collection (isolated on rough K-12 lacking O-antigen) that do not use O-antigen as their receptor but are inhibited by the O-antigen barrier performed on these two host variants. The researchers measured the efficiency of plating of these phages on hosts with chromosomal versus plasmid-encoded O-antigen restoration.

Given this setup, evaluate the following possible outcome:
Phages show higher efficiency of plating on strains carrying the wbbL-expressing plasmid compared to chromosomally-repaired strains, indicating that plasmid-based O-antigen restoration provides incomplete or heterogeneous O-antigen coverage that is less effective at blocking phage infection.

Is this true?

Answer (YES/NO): YES